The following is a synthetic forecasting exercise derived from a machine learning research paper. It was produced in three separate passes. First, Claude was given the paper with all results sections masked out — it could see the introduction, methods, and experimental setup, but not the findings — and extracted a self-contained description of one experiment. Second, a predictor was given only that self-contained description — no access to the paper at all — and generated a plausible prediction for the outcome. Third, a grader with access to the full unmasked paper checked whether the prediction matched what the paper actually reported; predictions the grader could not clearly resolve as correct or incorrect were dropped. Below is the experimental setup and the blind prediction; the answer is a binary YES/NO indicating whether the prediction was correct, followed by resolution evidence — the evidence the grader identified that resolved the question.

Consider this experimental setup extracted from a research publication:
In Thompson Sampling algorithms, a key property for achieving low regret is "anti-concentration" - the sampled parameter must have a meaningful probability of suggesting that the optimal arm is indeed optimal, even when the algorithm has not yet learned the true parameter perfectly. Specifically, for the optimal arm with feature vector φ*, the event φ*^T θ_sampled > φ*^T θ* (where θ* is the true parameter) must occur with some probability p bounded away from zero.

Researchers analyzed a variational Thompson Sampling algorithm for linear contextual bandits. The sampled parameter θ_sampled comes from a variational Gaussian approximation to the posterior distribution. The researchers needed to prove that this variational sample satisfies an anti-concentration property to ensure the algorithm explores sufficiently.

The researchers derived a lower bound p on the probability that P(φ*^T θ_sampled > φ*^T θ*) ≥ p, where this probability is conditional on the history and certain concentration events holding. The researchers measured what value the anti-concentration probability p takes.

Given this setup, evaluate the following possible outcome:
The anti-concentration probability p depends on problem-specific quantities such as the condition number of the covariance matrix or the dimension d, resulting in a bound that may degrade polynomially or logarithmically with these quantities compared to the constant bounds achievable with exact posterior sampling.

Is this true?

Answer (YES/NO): NO